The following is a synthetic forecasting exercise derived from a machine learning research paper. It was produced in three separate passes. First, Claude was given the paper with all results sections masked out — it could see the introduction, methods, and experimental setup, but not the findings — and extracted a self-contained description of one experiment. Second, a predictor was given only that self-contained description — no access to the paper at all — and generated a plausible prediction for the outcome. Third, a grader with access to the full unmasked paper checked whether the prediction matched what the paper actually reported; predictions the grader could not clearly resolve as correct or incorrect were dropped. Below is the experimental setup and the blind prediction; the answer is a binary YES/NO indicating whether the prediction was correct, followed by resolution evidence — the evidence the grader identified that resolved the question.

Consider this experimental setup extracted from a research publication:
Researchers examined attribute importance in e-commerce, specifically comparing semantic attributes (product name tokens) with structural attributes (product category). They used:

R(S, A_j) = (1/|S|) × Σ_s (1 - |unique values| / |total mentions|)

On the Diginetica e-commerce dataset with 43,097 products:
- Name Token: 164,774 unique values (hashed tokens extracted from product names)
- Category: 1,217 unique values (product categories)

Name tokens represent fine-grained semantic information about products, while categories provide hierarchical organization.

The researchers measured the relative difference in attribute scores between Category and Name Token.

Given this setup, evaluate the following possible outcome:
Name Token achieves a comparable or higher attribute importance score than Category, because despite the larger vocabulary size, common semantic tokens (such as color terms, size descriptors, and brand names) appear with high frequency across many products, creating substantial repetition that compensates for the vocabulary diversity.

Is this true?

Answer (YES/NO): NO